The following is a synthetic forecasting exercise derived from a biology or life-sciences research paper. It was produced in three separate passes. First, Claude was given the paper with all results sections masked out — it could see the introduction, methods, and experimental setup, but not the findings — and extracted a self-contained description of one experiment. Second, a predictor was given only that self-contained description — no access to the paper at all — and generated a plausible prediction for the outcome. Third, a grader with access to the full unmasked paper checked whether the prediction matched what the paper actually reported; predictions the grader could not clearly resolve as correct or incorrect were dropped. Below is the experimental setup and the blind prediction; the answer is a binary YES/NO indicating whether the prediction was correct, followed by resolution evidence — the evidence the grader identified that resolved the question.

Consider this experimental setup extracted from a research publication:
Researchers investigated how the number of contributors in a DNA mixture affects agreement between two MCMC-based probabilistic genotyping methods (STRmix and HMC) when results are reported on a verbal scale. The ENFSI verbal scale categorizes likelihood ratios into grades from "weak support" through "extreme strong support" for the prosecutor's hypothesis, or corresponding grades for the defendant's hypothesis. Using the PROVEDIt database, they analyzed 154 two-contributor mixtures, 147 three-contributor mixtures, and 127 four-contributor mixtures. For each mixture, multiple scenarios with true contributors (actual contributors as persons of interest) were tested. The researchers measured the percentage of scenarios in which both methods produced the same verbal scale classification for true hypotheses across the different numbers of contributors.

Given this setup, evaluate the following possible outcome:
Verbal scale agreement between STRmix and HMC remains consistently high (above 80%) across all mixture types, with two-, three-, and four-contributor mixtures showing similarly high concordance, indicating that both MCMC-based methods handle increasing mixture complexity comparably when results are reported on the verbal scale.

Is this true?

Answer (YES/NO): NO